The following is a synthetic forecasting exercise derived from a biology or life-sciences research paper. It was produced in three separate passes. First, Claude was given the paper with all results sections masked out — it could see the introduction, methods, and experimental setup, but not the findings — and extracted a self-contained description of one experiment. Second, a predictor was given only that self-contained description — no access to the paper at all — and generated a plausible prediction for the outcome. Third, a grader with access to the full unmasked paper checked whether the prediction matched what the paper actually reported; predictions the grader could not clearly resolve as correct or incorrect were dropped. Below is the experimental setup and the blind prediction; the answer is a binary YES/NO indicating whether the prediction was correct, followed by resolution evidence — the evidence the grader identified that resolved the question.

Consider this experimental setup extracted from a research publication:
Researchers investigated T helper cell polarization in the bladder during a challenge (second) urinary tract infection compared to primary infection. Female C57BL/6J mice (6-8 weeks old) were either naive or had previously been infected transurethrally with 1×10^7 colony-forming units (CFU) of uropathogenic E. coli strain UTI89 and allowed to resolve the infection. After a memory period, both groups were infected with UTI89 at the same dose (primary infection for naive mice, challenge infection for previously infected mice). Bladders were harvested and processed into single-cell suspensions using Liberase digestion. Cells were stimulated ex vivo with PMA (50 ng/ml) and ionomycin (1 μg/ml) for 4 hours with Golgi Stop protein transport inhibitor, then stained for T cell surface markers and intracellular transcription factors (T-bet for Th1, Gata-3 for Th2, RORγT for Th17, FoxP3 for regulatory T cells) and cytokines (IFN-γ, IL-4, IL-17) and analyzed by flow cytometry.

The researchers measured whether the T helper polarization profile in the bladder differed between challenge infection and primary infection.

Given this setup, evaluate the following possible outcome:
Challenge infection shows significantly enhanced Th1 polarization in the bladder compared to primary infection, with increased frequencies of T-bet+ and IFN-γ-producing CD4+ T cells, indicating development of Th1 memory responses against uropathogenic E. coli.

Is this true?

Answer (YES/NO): NO